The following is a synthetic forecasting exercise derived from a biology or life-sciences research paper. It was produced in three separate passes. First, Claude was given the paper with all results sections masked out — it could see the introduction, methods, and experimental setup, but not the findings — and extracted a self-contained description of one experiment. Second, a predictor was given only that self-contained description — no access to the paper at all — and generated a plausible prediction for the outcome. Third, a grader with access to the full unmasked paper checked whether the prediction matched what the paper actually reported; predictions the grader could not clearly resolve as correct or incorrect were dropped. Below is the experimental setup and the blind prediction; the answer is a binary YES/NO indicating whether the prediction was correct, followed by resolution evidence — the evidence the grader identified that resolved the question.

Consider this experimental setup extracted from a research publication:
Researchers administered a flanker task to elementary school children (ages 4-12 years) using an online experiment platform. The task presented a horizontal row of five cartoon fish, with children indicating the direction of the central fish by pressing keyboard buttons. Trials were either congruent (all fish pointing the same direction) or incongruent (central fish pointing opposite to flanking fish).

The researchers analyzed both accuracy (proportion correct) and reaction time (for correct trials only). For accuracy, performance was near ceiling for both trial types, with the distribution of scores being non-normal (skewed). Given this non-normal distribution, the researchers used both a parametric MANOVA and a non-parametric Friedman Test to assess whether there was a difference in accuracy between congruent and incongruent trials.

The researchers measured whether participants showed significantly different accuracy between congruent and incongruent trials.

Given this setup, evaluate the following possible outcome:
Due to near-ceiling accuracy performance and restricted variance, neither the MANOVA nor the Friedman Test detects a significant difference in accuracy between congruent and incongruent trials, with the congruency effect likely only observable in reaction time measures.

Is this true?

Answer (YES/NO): NO